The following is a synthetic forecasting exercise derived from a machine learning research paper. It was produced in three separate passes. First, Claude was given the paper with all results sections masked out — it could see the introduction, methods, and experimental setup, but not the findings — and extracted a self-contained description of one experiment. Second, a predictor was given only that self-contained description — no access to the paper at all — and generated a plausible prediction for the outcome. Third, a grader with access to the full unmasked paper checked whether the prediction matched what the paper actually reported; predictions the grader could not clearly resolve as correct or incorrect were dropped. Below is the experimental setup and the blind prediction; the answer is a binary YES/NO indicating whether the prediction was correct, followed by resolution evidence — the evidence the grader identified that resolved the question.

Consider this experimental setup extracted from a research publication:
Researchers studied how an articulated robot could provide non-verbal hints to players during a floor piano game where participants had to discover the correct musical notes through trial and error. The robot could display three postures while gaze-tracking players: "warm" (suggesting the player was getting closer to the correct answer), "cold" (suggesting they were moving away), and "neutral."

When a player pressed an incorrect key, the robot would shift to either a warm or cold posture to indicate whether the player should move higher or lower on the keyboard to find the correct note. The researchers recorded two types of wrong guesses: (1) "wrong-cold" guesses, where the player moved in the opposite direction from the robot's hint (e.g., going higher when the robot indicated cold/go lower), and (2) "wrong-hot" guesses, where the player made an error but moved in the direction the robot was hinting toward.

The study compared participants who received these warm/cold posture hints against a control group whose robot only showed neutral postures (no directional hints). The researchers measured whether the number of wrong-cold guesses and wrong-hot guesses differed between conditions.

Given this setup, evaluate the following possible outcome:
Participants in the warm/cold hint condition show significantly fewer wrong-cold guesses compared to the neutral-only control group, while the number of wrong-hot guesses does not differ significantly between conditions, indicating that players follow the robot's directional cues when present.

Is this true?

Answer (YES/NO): NO